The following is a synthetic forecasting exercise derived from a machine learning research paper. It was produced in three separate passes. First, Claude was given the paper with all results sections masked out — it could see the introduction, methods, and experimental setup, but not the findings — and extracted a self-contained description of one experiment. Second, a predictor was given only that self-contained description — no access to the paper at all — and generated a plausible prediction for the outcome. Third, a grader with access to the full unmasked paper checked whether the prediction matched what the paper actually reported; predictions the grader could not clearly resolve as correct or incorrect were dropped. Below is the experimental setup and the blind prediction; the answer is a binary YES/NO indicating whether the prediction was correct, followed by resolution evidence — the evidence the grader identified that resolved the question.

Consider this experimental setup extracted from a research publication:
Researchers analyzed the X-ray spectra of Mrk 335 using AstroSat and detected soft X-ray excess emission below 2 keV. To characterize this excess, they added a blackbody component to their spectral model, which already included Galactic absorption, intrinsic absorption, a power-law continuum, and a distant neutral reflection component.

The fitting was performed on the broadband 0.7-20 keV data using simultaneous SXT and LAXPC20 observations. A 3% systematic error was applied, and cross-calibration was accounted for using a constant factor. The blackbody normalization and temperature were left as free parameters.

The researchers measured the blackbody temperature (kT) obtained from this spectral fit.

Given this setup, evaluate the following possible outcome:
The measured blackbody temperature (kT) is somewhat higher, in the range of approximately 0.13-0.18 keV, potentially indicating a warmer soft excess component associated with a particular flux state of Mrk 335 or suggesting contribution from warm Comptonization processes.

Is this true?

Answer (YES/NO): NO